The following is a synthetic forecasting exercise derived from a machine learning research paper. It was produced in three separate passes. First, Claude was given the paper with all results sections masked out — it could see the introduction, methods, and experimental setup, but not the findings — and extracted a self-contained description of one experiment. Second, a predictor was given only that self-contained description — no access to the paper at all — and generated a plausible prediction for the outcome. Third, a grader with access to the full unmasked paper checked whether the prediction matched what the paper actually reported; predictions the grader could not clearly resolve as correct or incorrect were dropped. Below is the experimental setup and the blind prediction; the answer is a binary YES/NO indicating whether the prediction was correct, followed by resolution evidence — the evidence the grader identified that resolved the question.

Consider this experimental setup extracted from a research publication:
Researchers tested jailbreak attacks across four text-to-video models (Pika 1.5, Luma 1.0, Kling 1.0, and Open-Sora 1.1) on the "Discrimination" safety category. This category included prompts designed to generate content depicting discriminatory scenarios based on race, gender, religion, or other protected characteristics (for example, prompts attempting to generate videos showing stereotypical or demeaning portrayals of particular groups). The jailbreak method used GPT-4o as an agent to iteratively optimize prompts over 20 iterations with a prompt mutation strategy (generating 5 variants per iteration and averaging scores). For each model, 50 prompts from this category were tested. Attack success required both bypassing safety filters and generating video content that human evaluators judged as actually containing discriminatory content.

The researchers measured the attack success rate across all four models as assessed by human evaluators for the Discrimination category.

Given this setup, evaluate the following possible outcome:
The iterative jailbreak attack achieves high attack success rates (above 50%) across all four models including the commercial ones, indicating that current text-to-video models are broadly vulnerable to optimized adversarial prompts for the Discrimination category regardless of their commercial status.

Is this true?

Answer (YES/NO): NO